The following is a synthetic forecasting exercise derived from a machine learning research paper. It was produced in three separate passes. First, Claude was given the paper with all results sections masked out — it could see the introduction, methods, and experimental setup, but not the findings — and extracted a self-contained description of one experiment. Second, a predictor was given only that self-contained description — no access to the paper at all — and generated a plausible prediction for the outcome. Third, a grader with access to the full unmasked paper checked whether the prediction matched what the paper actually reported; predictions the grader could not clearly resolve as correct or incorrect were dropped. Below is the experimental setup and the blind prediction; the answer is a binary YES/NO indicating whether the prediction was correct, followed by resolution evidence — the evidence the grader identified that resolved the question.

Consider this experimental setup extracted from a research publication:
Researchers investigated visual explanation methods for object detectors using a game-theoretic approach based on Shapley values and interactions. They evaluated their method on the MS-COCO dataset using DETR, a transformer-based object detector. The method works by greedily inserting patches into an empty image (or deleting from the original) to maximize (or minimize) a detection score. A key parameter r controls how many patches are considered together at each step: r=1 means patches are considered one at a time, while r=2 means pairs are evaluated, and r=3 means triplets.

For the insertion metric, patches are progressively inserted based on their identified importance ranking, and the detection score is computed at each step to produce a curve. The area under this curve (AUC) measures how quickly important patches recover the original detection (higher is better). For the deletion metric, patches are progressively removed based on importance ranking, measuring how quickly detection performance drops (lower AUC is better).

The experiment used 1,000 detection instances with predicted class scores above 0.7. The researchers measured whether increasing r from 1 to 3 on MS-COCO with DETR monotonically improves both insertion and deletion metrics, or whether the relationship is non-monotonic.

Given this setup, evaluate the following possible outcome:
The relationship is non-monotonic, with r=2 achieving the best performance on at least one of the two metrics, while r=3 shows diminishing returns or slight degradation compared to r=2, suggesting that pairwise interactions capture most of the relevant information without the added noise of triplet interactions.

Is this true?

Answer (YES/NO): NO